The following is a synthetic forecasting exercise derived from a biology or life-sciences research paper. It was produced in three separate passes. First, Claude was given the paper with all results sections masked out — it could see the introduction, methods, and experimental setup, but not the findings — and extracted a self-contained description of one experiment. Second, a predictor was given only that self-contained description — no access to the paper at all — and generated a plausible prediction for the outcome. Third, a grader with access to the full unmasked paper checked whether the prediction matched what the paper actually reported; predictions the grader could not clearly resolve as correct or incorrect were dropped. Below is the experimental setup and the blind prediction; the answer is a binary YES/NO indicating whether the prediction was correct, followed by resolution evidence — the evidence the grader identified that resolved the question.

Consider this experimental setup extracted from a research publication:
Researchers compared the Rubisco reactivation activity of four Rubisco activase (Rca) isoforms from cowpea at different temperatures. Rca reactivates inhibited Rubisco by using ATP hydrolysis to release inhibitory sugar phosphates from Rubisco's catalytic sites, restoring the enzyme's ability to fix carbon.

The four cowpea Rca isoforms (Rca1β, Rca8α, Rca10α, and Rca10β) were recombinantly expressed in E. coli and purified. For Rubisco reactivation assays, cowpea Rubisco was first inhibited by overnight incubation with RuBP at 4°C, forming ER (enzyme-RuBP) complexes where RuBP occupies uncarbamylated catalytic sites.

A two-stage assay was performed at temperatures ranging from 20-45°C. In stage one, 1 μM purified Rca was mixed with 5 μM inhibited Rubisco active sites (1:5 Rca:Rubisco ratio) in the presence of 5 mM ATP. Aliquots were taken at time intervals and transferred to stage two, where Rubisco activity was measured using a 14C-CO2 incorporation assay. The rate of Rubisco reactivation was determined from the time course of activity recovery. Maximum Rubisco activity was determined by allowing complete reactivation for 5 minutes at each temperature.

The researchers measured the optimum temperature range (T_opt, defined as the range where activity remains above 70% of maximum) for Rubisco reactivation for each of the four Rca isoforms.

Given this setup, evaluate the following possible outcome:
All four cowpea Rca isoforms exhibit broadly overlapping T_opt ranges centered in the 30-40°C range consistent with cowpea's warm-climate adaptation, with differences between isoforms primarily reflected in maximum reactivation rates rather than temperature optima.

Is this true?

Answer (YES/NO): NO